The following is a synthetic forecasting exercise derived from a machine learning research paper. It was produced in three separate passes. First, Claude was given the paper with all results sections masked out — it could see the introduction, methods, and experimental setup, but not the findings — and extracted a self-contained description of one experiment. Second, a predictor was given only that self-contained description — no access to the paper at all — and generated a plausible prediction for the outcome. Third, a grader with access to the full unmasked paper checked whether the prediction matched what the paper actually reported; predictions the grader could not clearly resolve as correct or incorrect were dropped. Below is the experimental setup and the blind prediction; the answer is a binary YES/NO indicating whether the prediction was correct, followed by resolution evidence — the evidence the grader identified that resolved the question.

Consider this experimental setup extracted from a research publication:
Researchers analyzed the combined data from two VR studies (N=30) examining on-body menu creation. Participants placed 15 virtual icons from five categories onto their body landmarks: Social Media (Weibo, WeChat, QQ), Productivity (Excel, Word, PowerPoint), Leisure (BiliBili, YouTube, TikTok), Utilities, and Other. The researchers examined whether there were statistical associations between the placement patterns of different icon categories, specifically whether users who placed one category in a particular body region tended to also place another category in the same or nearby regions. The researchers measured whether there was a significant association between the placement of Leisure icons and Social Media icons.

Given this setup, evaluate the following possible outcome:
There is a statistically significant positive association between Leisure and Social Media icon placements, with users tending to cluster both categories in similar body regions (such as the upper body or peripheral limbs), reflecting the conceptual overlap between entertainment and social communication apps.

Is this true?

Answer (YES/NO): YES